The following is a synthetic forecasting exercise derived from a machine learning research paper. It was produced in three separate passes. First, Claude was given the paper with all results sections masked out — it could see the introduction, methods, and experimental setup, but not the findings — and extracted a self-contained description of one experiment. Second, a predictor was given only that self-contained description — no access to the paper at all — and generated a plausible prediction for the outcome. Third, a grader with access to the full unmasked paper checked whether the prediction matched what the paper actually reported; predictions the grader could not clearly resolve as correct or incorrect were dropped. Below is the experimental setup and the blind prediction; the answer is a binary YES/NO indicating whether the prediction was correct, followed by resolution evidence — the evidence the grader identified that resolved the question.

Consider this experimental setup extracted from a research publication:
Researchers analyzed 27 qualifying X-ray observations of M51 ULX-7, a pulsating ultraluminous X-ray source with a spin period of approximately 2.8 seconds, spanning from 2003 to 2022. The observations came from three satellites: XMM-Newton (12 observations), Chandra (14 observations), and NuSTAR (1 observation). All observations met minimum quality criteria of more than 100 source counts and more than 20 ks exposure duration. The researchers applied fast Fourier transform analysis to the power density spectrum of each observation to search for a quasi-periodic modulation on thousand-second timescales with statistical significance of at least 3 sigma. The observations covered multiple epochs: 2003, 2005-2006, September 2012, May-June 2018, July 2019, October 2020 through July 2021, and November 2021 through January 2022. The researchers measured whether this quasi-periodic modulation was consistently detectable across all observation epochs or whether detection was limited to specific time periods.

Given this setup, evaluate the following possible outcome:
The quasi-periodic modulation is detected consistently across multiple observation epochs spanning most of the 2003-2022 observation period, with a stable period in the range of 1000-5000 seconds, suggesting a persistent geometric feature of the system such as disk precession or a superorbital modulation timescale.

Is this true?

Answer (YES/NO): NO